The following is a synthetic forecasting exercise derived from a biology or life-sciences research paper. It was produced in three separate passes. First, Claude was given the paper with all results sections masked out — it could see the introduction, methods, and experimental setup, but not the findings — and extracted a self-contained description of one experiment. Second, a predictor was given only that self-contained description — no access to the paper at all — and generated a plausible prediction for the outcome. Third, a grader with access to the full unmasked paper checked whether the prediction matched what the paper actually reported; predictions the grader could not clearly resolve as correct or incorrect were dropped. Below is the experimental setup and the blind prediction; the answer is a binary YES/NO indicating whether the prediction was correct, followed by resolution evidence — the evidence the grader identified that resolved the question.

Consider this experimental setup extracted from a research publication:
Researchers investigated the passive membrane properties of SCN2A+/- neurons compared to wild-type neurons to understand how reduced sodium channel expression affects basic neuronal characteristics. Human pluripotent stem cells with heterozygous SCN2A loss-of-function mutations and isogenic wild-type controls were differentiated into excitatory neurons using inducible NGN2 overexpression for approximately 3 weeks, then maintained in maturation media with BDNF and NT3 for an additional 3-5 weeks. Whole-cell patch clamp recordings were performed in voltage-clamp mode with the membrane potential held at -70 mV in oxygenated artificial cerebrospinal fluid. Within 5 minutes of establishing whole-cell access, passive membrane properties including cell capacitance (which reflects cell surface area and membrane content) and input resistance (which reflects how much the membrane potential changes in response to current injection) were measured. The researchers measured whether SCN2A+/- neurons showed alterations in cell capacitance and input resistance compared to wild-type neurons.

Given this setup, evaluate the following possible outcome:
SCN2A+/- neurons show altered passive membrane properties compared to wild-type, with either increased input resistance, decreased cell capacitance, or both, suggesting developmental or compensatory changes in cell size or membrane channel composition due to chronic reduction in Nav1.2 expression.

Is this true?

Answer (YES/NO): NO